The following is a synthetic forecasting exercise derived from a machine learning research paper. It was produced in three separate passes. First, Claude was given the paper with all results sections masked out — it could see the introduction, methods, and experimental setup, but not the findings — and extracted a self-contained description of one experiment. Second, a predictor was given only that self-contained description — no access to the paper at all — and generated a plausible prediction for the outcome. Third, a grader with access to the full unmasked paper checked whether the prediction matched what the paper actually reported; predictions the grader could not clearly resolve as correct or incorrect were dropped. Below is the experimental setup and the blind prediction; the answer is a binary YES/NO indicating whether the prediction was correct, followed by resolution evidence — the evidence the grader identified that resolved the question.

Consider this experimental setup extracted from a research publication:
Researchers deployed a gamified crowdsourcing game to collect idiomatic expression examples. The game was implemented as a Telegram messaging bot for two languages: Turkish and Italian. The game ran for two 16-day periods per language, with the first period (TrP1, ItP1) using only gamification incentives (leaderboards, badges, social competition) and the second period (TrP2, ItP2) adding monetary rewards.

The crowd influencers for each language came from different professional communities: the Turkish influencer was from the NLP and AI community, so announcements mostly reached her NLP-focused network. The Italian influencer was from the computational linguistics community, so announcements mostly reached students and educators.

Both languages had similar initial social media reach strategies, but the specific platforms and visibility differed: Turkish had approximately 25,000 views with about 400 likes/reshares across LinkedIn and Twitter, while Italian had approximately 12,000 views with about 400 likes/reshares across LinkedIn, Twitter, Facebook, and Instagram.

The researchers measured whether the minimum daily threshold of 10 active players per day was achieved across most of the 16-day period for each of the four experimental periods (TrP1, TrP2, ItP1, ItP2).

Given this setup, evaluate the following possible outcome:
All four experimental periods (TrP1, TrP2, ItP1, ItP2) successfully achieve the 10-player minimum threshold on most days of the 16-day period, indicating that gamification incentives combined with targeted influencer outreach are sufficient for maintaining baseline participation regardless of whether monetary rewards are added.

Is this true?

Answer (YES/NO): NO